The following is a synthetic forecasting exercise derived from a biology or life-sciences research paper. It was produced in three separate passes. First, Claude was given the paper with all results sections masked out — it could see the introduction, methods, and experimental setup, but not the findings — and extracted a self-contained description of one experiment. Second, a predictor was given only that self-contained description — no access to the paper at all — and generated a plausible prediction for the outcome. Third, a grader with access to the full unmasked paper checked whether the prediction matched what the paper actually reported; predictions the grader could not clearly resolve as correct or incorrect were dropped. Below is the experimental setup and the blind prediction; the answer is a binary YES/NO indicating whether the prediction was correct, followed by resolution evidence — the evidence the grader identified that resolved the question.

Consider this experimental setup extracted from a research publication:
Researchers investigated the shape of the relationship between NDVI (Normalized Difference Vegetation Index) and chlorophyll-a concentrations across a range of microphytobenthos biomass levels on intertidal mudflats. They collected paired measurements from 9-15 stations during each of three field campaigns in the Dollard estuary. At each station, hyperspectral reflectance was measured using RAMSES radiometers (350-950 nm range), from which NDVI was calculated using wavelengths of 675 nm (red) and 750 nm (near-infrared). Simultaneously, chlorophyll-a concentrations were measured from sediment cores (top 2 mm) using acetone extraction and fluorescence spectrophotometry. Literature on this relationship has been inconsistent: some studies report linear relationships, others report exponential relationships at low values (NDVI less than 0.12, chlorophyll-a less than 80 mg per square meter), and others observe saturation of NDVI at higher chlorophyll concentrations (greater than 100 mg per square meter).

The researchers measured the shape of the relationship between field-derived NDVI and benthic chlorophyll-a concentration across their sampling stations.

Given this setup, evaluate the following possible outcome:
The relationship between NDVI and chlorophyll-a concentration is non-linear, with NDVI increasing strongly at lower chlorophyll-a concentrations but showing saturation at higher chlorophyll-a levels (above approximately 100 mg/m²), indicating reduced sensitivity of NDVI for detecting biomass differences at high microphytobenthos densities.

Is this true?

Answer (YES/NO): NO